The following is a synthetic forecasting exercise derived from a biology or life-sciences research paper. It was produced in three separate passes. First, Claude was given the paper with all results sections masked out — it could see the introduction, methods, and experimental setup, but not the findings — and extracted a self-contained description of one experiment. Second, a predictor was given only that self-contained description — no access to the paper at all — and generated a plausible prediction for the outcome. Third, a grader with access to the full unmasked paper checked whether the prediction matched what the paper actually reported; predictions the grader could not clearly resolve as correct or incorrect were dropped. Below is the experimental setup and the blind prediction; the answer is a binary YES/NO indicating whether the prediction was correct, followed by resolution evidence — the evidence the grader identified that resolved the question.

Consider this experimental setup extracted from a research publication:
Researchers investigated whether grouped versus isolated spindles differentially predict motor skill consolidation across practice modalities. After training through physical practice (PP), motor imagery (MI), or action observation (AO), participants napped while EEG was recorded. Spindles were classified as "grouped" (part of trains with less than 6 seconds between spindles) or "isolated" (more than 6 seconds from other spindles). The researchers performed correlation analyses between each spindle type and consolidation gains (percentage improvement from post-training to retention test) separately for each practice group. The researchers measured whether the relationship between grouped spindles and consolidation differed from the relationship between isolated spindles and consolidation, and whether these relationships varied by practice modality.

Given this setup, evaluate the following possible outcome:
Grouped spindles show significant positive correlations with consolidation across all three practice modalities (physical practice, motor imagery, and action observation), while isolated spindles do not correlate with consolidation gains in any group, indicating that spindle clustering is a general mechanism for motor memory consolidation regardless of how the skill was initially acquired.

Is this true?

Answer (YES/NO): NO